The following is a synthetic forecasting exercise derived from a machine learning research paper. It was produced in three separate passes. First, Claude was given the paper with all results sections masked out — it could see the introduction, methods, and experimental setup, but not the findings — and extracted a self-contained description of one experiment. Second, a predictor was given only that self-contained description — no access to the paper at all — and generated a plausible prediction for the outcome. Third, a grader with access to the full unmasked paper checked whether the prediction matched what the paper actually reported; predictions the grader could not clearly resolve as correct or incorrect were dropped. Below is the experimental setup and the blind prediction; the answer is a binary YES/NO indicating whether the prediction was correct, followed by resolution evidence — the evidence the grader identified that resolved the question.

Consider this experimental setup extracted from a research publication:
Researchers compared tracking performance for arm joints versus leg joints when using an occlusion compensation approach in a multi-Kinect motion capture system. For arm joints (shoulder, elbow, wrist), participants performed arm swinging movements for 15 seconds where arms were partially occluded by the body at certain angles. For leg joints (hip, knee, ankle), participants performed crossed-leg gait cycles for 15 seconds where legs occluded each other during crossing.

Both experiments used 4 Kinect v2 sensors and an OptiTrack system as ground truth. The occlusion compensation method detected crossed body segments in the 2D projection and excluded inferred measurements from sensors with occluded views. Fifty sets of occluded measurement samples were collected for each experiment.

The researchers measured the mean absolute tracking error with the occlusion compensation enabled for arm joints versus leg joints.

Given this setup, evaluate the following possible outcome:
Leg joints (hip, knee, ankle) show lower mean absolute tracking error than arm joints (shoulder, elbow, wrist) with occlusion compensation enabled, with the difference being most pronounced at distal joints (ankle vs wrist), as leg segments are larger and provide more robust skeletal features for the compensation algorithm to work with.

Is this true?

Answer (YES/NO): NO